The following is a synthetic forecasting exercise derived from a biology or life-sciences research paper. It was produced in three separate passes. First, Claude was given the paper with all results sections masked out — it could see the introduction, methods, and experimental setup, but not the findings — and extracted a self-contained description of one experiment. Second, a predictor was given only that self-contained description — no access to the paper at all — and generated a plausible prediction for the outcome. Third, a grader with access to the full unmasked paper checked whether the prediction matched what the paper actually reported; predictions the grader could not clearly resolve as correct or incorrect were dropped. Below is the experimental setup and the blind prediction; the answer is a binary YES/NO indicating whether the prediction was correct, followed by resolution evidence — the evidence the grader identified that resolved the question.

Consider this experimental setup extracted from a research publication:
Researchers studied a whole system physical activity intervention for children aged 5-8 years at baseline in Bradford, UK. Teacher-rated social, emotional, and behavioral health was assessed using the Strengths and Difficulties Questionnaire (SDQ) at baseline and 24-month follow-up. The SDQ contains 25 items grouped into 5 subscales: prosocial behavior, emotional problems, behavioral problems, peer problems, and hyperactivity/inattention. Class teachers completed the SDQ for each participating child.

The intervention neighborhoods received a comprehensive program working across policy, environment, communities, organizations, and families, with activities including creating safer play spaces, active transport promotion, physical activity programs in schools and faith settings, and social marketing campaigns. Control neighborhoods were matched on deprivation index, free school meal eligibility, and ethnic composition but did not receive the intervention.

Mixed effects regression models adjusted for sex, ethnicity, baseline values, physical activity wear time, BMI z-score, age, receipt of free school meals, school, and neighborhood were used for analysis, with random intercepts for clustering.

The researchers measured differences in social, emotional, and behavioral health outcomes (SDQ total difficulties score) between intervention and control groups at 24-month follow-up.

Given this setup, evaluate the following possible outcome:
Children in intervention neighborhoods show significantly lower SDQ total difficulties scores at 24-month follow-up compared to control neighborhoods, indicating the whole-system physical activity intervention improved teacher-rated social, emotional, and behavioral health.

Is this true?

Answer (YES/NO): NO